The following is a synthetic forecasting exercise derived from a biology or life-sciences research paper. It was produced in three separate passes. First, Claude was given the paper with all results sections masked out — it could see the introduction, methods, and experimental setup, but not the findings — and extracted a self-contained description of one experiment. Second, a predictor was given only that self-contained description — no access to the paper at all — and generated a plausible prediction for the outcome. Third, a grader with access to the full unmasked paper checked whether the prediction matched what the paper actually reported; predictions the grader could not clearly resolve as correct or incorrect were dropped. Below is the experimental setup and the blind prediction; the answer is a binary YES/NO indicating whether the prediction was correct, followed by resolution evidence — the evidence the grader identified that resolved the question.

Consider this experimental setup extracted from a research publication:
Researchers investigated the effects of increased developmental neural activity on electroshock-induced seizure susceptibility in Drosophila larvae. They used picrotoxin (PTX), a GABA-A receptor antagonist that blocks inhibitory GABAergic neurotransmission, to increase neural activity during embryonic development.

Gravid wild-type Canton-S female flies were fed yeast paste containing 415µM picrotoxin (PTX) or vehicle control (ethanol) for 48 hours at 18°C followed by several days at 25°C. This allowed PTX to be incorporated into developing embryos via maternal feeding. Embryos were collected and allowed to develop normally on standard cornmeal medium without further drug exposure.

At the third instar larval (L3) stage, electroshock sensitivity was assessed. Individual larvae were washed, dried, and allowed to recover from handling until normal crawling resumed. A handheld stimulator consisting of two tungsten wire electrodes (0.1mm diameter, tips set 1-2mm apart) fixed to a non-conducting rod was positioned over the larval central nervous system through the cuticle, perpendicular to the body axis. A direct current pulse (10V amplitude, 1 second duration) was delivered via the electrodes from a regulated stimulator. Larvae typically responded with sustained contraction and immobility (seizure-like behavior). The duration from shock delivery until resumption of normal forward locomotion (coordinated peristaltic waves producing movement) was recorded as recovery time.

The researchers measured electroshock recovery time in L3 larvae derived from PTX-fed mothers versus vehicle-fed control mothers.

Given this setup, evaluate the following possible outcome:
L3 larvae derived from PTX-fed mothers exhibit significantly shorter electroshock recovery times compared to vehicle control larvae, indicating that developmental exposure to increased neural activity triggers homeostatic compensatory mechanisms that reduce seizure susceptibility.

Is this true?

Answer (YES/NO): NO